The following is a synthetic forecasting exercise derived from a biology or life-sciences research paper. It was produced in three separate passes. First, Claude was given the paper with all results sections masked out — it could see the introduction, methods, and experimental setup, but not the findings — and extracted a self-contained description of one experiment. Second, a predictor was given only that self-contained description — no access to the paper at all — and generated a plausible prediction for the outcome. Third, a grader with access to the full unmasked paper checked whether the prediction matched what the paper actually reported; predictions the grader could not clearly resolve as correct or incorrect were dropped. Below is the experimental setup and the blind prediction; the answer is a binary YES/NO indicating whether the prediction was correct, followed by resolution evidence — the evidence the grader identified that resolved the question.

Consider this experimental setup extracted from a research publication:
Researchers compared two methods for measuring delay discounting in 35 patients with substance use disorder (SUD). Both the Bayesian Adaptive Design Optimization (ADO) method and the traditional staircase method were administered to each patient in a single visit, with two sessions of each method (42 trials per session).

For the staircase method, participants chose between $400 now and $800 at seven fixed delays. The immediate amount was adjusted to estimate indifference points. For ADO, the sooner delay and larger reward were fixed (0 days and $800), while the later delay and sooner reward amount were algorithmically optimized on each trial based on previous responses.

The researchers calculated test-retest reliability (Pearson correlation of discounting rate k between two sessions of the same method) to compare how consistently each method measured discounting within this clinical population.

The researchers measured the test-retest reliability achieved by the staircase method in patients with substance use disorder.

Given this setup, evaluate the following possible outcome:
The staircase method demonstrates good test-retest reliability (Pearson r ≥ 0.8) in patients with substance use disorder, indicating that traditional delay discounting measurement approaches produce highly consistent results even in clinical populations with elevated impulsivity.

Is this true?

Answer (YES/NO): YES